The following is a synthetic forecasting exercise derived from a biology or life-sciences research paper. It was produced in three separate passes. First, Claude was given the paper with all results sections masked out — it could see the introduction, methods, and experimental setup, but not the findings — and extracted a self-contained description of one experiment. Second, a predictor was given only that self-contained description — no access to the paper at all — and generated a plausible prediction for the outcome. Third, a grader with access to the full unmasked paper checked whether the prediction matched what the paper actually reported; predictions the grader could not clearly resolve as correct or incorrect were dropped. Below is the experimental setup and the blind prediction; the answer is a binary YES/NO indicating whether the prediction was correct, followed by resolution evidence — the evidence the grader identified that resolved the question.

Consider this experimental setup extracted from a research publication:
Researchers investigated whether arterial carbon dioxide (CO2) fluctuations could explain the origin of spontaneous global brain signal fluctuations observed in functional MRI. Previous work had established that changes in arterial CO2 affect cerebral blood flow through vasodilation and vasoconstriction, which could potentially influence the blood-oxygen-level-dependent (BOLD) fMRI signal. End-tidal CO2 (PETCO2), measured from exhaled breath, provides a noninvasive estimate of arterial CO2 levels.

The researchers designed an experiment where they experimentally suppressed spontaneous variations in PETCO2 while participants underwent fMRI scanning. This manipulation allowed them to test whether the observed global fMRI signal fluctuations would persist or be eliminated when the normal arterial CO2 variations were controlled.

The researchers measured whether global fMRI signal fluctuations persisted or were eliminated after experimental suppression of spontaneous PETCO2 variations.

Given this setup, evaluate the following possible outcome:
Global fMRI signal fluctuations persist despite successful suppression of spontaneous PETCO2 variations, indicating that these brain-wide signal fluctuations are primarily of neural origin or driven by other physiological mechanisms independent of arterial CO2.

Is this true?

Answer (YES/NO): YES